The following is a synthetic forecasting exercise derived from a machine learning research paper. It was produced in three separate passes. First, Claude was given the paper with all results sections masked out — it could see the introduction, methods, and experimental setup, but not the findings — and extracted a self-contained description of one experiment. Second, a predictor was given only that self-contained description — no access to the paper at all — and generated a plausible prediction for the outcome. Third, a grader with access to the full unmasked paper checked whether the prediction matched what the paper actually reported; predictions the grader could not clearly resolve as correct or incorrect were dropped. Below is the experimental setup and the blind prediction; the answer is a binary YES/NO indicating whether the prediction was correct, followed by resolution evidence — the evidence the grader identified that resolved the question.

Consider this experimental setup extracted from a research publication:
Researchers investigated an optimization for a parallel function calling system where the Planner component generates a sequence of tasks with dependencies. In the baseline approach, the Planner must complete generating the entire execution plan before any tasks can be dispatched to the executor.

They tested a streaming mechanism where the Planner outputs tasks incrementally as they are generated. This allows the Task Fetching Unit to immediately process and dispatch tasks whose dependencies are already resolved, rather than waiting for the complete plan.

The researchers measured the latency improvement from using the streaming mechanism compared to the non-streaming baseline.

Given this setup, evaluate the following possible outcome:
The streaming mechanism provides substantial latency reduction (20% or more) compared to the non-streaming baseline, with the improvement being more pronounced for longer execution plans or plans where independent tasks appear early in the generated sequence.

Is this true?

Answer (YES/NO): NO